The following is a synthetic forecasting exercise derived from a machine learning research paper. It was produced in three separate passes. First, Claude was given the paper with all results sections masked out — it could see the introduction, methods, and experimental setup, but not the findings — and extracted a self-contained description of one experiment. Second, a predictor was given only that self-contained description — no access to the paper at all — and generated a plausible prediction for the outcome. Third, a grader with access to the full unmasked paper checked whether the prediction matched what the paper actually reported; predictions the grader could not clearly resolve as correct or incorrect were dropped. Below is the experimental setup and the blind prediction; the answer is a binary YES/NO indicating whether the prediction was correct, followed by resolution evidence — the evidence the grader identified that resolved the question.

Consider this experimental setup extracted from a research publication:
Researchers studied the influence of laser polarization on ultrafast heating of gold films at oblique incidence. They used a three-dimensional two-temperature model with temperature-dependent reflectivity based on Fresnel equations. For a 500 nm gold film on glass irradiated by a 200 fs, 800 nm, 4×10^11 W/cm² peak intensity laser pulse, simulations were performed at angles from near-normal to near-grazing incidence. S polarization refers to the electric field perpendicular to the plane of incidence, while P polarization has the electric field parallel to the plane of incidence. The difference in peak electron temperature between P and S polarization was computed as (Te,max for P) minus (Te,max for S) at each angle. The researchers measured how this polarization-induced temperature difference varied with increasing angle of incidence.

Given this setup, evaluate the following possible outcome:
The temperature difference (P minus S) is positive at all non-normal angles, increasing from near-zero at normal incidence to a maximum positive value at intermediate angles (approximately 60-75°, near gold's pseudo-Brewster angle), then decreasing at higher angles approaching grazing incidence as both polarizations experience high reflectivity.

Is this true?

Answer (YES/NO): NO